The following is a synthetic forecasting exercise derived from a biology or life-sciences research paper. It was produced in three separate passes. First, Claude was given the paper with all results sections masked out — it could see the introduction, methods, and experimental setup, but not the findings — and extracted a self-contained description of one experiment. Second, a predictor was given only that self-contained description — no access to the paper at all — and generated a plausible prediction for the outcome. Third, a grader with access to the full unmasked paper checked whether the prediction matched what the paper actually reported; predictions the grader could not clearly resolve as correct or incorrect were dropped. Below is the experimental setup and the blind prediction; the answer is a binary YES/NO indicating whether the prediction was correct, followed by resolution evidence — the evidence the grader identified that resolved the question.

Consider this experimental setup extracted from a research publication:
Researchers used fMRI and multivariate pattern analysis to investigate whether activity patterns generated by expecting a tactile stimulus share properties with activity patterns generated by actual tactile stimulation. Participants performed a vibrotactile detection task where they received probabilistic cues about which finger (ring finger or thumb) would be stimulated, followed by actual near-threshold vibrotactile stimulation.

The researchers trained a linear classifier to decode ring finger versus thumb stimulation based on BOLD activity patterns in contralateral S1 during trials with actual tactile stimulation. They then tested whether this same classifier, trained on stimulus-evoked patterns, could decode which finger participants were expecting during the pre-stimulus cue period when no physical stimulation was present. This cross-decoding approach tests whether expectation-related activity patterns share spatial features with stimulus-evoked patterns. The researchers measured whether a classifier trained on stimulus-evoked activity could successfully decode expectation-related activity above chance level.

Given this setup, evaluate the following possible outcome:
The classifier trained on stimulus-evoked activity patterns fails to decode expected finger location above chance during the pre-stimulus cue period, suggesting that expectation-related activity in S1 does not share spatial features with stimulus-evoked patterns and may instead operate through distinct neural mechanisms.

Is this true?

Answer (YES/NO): NO